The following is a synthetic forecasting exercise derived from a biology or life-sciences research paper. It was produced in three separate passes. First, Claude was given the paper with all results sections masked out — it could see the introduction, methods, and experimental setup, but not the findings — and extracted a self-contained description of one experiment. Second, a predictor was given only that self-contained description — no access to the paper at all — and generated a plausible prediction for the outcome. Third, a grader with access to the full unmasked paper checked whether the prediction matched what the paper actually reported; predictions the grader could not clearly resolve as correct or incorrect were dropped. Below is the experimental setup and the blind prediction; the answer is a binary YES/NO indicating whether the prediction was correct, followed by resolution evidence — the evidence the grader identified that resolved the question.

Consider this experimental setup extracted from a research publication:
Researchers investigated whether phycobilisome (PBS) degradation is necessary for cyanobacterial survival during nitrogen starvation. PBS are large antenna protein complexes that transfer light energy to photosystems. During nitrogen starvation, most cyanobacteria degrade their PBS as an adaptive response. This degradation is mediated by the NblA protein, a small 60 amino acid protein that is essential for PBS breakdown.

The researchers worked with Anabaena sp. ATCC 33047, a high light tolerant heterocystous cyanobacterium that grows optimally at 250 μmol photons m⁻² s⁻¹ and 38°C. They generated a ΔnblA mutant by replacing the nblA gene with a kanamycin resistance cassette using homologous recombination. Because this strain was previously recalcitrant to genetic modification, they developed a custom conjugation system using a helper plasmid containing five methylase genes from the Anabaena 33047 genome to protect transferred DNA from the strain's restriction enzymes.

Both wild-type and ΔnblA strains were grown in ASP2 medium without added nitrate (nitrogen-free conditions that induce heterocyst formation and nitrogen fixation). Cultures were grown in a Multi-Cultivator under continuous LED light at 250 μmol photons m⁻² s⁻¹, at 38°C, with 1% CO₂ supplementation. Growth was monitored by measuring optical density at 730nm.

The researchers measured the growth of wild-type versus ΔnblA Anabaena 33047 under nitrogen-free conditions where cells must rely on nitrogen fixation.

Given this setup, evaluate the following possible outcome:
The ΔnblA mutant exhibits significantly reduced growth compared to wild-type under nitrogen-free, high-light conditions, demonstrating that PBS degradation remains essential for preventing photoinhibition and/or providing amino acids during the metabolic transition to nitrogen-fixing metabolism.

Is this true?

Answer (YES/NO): NO